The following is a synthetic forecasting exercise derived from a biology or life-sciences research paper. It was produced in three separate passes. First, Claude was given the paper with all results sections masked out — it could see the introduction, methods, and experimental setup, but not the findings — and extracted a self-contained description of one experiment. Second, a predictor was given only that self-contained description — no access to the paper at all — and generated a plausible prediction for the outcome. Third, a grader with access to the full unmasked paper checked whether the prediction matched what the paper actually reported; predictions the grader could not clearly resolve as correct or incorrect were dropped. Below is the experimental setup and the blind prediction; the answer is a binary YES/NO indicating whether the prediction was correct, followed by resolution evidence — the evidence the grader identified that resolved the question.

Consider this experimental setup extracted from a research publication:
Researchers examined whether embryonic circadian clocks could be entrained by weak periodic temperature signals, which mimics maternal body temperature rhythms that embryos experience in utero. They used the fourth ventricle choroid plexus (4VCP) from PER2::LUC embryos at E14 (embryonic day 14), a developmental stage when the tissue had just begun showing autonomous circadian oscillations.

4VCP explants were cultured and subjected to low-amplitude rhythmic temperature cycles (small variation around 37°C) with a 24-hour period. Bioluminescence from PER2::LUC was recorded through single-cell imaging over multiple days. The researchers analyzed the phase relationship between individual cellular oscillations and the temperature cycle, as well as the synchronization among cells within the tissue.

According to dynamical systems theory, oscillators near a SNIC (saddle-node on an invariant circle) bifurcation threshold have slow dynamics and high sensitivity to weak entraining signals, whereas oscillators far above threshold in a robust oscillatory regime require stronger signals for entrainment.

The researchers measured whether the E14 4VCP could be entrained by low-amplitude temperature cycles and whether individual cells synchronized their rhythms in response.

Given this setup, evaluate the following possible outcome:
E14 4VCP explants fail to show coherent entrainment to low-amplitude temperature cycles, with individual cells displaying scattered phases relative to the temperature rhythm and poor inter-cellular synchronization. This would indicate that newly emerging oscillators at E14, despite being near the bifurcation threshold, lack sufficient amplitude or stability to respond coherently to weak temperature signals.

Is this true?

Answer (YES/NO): NO